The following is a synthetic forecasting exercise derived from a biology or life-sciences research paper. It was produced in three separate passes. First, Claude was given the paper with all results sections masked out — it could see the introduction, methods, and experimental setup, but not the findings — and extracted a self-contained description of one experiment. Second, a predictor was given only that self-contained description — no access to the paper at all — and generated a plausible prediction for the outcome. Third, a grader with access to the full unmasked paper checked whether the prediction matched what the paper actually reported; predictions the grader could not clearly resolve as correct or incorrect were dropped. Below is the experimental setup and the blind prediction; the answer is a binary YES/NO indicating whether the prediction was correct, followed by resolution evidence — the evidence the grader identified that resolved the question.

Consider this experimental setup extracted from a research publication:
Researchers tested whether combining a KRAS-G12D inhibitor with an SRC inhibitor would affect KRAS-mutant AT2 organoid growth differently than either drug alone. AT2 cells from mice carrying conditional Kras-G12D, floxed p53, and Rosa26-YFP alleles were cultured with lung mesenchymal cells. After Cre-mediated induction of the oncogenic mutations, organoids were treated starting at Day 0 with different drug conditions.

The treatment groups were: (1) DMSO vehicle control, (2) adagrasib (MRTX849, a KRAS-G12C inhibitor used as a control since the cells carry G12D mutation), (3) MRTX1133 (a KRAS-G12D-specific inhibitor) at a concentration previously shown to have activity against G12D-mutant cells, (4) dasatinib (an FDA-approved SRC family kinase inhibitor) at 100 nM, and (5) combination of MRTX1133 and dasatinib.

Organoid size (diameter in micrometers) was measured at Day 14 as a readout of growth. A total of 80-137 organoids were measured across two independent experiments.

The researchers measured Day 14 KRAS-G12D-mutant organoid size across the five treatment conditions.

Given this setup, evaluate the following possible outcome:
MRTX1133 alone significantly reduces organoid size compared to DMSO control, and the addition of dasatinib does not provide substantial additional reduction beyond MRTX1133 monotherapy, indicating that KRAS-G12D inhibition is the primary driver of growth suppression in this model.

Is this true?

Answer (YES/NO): NO